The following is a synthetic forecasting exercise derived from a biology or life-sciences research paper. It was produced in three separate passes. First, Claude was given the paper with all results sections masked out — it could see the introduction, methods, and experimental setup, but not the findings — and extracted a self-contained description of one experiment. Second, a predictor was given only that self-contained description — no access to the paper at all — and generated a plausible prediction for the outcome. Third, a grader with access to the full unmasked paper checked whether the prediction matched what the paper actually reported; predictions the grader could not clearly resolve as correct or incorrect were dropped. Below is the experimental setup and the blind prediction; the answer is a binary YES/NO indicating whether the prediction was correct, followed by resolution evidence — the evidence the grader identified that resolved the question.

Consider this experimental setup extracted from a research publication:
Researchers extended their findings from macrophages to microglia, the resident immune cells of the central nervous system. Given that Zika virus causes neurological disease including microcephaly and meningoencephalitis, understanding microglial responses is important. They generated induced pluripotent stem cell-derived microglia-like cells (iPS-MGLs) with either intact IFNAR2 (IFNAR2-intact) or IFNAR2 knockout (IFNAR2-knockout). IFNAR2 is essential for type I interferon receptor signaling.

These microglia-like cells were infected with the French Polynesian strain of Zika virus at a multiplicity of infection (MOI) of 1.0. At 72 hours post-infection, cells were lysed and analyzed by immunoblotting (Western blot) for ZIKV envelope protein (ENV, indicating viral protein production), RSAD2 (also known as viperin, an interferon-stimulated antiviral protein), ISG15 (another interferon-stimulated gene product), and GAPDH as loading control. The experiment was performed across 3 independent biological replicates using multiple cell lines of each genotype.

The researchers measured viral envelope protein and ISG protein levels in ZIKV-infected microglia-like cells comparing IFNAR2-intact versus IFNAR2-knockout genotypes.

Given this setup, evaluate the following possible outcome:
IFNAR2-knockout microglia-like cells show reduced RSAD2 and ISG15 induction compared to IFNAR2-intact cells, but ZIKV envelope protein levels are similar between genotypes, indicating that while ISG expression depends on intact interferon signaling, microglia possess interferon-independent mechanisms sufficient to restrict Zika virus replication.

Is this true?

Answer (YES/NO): NO